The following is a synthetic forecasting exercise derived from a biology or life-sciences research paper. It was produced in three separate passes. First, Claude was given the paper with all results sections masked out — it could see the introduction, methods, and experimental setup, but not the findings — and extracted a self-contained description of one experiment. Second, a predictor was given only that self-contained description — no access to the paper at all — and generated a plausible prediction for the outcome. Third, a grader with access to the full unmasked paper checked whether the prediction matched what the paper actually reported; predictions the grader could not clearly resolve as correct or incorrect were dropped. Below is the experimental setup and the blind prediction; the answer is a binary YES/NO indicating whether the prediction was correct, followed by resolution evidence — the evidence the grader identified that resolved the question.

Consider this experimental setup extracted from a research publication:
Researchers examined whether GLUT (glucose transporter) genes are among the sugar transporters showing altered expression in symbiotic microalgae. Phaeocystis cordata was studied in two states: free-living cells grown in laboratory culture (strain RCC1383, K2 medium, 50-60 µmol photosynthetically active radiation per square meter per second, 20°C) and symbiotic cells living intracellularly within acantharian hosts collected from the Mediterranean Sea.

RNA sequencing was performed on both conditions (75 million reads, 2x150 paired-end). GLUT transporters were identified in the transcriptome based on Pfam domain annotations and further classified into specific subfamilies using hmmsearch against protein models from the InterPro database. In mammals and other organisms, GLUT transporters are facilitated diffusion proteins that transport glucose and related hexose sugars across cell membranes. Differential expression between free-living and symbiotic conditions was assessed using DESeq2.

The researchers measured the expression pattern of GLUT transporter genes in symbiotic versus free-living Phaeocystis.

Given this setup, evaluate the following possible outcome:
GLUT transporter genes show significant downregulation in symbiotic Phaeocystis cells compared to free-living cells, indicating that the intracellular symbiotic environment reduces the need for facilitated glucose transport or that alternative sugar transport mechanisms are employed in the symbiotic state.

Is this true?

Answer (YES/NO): NO